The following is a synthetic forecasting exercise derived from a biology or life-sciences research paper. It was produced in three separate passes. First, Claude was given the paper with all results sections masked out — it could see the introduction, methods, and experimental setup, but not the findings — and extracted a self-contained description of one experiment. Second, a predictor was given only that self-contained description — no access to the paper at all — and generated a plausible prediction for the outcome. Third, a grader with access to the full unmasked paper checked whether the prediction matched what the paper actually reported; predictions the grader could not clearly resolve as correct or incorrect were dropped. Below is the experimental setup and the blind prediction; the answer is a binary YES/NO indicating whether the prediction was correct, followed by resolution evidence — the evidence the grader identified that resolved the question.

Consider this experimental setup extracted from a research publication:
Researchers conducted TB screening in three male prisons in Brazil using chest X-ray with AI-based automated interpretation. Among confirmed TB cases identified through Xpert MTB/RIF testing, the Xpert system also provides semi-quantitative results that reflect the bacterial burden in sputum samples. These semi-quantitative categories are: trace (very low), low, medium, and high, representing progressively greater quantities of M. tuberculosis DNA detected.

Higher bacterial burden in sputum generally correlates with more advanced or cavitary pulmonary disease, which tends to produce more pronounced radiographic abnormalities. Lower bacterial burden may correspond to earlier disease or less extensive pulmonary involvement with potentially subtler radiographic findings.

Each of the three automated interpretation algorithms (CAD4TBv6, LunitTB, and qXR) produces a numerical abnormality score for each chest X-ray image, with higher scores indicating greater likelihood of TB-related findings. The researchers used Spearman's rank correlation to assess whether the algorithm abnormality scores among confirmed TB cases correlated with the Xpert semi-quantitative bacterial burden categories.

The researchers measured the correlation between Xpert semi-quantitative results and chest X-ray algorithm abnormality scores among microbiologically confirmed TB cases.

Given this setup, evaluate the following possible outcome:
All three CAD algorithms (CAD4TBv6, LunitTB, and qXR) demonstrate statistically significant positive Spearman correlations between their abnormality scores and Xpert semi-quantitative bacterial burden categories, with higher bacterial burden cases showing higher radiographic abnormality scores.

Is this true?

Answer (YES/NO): YES